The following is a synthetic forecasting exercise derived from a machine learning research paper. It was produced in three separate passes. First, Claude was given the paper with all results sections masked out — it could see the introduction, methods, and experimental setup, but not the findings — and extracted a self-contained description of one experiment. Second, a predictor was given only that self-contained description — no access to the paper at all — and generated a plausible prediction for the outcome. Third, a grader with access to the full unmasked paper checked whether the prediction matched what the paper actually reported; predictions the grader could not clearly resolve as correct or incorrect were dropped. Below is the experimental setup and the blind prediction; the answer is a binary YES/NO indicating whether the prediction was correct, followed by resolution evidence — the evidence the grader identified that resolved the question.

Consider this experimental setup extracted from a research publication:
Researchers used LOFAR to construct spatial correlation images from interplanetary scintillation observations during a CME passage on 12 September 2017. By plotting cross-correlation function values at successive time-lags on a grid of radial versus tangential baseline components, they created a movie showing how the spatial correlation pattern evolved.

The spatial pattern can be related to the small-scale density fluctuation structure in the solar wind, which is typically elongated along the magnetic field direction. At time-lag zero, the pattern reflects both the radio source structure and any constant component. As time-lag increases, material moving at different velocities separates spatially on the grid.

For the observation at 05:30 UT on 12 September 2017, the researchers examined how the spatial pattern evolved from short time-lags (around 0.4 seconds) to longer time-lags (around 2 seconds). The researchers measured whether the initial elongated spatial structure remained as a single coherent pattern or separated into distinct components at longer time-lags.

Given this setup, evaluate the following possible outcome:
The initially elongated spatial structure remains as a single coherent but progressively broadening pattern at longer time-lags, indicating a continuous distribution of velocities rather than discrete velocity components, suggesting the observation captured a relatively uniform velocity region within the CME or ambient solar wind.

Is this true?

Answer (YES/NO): NO